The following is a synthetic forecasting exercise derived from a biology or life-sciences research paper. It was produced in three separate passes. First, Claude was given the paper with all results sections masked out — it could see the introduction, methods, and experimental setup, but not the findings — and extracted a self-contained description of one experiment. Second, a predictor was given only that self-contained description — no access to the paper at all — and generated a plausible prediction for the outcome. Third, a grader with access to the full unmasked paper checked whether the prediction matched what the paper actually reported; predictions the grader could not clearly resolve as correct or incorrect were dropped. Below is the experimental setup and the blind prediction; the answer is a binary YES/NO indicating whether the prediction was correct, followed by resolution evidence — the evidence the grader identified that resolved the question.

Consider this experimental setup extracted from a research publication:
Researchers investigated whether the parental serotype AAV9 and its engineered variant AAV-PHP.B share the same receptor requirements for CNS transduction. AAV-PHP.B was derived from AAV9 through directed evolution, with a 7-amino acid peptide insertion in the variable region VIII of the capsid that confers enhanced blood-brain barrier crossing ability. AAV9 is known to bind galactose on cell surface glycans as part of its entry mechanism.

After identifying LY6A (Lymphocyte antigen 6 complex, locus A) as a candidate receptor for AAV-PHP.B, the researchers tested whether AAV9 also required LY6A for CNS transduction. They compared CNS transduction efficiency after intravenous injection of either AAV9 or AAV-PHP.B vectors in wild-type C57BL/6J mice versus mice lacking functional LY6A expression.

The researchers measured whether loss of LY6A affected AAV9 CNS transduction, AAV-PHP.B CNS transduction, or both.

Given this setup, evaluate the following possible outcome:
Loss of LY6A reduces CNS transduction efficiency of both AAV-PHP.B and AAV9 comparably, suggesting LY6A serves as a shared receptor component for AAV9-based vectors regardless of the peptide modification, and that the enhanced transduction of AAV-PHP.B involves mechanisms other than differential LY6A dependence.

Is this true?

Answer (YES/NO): NO